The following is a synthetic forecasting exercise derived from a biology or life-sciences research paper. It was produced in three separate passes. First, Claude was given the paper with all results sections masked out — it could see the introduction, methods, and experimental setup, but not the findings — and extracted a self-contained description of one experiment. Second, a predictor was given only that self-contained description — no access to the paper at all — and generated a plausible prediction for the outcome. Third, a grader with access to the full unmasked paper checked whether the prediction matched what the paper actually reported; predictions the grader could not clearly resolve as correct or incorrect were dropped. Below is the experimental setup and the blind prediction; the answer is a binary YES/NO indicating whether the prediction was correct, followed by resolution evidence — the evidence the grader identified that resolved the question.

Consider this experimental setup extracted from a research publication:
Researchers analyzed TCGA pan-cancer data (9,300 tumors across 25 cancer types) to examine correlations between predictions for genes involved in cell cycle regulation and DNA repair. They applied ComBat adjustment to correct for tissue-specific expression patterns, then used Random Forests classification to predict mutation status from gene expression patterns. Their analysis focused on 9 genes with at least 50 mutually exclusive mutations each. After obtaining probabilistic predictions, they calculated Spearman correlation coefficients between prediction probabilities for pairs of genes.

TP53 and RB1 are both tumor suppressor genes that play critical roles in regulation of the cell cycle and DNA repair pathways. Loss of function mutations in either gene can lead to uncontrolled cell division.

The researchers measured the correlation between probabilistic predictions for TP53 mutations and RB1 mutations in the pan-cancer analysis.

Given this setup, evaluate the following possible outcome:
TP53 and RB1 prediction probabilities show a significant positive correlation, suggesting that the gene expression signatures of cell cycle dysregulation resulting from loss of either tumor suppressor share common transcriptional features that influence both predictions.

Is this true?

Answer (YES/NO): YES